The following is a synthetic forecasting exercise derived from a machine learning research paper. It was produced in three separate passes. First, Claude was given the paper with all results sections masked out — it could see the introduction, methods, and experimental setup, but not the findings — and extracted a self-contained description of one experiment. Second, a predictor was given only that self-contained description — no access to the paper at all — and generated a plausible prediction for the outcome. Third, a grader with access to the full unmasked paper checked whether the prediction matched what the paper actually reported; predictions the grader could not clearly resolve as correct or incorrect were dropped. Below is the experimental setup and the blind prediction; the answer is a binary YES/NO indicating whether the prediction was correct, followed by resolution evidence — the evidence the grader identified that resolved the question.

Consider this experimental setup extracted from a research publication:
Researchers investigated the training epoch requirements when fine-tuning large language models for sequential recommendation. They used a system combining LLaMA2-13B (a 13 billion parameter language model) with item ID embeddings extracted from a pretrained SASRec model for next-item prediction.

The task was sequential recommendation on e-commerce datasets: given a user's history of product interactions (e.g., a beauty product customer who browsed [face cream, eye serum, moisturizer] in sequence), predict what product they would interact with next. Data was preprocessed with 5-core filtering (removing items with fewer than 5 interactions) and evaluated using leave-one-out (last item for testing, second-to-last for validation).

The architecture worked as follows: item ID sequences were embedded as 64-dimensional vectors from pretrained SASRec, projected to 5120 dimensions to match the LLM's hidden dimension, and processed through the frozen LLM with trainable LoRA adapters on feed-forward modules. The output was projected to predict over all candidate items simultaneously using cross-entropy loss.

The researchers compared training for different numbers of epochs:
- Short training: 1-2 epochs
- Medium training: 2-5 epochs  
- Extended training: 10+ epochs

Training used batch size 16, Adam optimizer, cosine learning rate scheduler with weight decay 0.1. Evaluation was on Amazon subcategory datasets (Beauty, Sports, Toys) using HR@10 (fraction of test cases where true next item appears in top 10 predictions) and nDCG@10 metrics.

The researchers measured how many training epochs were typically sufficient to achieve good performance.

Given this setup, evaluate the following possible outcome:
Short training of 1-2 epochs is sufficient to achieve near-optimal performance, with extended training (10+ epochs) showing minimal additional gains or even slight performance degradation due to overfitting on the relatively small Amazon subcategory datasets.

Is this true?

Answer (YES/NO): NO